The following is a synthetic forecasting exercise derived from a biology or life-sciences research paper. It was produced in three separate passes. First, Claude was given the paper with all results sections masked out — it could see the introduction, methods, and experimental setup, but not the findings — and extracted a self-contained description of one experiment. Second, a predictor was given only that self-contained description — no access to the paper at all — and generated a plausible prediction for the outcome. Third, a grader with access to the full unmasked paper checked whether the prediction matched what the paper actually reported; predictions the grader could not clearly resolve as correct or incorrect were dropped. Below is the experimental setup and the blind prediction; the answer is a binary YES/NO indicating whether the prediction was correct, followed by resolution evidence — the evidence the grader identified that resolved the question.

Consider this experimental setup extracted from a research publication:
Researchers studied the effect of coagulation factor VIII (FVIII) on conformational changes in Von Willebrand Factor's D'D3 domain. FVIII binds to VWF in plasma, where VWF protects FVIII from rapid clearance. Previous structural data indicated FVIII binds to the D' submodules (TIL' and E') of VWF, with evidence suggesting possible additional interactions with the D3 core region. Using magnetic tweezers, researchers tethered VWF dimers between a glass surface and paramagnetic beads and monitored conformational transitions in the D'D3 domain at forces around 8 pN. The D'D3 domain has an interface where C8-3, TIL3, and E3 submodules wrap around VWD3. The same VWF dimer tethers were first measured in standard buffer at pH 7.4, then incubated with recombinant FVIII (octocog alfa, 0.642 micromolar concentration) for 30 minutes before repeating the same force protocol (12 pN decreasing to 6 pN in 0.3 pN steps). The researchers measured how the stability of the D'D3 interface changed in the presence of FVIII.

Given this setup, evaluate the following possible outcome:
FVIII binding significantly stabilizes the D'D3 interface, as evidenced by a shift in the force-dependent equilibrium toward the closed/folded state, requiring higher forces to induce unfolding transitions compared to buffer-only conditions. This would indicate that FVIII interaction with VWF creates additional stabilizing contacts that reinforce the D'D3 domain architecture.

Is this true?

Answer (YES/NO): YES